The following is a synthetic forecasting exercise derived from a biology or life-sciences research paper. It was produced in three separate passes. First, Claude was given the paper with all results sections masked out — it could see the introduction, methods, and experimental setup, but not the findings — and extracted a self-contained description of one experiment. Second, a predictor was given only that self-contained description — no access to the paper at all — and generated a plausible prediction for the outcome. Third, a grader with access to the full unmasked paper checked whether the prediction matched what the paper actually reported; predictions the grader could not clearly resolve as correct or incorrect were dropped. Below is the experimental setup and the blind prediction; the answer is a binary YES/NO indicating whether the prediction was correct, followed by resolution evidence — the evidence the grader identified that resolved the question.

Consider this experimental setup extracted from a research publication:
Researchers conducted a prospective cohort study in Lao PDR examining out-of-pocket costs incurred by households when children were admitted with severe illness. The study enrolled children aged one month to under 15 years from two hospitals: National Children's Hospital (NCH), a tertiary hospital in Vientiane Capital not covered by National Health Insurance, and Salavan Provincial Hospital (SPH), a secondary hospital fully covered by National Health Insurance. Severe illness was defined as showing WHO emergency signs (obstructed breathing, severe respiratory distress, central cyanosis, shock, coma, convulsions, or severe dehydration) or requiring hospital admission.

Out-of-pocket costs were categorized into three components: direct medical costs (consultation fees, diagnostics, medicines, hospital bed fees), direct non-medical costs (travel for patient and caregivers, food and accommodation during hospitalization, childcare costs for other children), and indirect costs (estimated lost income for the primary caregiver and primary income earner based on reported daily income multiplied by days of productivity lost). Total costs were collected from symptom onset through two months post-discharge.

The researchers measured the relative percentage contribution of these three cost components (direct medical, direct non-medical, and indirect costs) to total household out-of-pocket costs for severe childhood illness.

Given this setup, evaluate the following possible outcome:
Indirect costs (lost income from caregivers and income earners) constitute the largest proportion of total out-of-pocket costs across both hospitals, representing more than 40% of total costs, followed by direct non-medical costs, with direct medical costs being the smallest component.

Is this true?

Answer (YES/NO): NO